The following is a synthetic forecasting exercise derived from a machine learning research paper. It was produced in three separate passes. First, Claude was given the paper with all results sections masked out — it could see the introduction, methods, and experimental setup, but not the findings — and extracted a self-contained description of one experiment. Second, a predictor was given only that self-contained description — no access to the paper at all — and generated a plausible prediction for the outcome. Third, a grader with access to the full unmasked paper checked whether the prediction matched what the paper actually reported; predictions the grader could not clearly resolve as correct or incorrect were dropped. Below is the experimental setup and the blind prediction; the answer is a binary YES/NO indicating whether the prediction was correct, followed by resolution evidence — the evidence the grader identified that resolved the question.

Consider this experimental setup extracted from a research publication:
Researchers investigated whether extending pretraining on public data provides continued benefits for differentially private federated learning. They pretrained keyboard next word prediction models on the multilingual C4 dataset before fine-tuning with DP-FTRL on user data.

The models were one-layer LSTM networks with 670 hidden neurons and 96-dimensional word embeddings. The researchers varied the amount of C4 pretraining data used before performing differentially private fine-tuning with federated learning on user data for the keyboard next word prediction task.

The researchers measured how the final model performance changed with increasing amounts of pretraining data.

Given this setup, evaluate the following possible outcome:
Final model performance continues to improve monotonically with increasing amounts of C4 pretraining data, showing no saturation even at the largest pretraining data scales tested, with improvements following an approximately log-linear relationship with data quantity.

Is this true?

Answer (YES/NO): NO